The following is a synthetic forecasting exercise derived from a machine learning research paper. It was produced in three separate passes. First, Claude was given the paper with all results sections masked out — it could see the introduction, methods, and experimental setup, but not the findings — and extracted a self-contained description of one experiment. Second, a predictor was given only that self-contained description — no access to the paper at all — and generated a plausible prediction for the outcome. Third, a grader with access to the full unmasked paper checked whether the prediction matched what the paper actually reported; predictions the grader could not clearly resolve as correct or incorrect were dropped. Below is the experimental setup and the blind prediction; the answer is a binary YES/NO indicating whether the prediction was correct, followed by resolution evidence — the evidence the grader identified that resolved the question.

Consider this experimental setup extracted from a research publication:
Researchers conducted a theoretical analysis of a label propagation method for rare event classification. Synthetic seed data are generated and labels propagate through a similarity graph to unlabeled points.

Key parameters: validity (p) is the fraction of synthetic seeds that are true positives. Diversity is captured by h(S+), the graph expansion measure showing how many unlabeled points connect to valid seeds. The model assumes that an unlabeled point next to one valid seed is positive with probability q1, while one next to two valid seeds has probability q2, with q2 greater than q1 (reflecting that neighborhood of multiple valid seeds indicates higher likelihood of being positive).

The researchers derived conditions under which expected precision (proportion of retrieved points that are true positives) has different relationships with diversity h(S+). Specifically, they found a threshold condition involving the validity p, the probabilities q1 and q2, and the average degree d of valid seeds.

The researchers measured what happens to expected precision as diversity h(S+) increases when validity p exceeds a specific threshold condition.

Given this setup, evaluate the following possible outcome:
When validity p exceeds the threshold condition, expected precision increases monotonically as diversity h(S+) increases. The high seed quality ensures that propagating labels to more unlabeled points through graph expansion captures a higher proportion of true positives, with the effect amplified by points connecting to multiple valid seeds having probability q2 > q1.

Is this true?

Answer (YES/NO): NO